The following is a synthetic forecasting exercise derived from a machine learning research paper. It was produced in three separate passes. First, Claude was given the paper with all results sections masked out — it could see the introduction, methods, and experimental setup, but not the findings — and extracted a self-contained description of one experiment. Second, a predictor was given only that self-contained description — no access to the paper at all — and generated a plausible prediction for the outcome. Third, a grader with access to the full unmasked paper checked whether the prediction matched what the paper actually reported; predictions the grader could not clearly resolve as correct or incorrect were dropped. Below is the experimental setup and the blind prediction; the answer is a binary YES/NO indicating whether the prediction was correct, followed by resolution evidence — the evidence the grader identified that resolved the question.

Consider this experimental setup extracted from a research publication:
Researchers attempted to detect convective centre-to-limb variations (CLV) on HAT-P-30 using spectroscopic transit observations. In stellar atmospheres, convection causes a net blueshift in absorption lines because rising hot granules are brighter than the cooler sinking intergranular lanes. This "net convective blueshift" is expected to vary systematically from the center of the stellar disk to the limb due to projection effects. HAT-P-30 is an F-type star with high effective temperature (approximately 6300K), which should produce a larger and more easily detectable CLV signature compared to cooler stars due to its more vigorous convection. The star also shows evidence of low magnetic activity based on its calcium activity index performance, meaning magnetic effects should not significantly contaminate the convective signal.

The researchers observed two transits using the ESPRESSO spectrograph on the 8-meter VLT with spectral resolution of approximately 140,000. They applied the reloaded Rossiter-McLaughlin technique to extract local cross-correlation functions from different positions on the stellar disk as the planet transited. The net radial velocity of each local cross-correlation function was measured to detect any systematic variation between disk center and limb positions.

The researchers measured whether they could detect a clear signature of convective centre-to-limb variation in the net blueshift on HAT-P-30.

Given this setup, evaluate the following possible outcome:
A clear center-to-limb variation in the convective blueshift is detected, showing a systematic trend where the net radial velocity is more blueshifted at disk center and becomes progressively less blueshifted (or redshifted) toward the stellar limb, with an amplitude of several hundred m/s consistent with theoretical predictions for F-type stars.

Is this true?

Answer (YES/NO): NO